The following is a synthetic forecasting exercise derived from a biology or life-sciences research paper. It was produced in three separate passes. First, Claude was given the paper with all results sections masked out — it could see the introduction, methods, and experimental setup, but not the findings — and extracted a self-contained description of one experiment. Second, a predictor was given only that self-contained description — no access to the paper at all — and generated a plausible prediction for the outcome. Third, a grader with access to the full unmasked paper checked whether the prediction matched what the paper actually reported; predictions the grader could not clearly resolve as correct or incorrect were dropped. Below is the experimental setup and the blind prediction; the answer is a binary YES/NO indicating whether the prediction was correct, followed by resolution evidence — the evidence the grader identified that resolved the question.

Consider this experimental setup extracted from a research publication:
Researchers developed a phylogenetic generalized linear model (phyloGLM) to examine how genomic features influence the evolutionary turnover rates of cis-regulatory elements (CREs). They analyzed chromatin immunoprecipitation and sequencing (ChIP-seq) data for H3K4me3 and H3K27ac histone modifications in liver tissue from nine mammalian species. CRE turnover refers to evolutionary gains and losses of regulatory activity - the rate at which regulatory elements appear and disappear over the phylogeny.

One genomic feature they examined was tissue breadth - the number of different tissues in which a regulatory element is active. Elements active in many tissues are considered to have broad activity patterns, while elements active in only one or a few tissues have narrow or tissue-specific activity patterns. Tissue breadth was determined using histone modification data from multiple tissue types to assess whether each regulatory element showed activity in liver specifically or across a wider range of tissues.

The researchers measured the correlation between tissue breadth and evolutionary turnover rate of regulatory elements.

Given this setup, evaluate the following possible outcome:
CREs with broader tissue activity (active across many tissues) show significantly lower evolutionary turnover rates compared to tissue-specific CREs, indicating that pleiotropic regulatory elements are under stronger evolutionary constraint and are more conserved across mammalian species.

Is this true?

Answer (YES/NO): NO